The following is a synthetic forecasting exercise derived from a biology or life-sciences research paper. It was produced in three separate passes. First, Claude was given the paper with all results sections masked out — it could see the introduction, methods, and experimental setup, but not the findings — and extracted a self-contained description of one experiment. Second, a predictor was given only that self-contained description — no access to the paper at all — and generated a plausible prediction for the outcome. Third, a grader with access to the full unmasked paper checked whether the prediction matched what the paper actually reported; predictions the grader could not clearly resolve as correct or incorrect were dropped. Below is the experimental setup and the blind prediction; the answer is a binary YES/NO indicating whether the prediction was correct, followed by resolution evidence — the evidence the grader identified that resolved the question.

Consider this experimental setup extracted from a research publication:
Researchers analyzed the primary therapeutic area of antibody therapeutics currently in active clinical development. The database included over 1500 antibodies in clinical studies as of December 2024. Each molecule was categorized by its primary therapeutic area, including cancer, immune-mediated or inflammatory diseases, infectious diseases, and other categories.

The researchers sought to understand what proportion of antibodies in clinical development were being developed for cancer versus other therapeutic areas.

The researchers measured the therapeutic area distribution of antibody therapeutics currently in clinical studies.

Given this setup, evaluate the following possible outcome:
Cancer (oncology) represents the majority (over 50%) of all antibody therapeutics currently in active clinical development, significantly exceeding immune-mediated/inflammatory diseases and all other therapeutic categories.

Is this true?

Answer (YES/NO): YES